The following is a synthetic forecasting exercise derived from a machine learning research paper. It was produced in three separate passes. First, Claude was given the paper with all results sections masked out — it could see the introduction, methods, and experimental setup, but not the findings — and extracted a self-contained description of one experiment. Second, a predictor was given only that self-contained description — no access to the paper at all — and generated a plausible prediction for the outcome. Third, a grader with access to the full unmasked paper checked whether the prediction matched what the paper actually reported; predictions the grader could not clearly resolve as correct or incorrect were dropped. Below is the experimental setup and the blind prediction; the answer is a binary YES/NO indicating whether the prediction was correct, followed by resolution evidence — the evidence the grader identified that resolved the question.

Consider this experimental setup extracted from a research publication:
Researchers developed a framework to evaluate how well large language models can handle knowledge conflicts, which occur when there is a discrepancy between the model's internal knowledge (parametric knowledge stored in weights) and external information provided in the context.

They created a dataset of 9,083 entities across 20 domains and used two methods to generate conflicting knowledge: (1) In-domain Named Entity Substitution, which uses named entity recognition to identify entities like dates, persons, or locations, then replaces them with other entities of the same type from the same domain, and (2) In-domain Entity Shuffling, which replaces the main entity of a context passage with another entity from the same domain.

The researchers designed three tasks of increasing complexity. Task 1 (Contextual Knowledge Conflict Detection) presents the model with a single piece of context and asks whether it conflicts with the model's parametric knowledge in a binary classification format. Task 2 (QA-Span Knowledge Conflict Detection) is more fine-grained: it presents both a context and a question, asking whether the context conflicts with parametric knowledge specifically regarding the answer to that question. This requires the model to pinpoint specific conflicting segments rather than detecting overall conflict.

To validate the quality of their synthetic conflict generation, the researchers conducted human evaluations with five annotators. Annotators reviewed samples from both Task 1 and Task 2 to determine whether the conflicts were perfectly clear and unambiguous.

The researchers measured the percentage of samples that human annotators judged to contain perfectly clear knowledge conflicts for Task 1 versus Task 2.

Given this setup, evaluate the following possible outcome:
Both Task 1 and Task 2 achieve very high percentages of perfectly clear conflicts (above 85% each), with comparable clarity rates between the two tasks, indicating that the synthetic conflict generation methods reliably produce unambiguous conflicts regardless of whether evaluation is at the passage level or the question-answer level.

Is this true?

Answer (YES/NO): NO